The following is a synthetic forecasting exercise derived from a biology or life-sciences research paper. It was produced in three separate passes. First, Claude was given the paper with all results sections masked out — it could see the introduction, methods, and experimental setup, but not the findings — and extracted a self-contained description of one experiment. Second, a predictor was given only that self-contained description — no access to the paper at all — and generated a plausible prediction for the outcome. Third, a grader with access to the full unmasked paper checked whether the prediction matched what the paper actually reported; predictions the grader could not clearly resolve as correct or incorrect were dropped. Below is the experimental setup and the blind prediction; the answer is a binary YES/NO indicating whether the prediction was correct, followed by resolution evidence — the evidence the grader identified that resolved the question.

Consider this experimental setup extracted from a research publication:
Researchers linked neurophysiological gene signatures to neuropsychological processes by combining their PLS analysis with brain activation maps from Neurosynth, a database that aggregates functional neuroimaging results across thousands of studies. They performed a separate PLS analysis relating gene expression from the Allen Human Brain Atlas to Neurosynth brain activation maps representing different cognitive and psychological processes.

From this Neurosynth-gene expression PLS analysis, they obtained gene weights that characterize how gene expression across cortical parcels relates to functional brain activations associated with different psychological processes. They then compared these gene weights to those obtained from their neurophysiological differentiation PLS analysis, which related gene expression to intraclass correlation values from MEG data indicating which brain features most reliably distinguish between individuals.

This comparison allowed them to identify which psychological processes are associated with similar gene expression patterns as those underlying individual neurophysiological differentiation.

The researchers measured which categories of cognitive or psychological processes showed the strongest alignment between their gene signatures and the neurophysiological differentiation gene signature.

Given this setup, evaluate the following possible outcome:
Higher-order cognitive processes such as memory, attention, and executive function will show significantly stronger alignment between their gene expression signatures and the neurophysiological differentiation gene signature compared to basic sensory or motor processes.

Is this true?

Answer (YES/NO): NO